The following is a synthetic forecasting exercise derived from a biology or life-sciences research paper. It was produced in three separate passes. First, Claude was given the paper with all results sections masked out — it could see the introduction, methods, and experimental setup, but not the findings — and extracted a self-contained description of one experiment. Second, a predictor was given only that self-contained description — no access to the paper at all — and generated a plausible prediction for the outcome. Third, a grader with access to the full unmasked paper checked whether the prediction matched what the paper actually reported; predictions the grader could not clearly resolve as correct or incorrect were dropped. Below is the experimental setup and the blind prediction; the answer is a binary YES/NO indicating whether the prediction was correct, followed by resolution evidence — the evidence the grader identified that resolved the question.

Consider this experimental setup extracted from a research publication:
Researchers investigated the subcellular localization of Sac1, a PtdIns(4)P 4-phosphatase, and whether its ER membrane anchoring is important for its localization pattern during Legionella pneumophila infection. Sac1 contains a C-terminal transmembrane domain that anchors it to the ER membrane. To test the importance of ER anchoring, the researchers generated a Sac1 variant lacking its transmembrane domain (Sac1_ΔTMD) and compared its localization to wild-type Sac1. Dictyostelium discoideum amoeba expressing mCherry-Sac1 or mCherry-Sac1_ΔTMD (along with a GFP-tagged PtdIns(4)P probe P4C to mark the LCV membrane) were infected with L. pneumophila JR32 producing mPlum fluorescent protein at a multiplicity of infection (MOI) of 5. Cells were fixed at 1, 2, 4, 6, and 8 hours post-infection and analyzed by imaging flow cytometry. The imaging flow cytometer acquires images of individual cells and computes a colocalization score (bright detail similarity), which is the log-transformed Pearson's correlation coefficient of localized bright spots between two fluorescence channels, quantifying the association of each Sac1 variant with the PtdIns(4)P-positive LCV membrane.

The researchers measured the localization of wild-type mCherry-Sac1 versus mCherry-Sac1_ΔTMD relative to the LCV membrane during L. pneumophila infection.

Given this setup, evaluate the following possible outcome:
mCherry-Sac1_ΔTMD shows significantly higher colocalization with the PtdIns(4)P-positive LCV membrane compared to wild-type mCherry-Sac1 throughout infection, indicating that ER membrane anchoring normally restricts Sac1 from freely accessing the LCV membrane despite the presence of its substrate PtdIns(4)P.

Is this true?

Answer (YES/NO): NO